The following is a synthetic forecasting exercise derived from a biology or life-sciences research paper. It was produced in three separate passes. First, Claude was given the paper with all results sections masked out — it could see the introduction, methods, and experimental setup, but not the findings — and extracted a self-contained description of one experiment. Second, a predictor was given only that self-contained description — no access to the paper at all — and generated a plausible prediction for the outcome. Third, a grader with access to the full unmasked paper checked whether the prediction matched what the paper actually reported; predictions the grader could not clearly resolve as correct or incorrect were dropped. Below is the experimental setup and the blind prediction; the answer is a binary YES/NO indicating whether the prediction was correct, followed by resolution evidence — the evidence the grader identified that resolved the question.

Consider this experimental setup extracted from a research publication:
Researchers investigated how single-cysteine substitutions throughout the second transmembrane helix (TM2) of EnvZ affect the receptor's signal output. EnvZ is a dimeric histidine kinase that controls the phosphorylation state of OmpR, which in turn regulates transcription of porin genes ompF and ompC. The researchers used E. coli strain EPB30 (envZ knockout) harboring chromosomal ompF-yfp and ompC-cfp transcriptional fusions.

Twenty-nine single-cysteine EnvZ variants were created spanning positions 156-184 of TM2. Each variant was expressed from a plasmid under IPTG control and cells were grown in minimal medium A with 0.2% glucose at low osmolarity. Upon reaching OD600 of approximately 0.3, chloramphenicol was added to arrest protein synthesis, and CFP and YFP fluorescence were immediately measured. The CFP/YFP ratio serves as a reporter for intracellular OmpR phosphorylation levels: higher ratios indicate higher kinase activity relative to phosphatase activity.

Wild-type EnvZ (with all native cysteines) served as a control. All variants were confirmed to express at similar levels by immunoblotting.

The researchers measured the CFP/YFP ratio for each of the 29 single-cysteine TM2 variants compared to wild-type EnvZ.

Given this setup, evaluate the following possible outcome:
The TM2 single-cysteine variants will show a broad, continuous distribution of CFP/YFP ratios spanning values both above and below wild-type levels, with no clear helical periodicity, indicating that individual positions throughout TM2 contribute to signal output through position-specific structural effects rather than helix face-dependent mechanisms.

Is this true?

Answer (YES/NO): NO